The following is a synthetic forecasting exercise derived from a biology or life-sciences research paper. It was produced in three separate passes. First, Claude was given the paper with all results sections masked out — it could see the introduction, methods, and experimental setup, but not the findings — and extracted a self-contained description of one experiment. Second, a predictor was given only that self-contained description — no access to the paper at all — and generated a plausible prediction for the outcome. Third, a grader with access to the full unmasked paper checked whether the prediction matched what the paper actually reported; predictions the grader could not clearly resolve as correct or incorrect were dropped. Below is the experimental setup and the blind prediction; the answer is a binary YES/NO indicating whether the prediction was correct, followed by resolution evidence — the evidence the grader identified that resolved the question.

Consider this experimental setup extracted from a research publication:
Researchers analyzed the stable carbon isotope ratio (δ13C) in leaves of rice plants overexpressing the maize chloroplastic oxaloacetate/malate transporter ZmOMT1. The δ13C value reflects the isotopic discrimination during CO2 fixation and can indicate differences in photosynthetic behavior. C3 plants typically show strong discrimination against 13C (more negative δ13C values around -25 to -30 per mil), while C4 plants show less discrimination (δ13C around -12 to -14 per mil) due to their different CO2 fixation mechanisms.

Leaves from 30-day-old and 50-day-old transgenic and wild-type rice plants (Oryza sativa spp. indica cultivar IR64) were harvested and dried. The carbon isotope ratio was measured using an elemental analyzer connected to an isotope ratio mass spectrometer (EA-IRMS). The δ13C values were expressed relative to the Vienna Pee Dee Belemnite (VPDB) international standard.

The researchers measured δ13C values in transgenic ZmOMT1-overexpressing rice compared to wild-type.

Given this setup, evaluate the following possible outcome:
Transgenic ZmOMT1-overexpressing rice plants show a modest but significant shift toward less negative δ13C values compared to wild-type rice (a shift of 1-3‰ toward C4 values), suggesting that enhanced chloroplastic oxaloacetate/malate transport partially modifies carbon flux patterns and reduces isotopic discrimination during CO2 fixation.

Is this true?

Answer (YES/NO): NO